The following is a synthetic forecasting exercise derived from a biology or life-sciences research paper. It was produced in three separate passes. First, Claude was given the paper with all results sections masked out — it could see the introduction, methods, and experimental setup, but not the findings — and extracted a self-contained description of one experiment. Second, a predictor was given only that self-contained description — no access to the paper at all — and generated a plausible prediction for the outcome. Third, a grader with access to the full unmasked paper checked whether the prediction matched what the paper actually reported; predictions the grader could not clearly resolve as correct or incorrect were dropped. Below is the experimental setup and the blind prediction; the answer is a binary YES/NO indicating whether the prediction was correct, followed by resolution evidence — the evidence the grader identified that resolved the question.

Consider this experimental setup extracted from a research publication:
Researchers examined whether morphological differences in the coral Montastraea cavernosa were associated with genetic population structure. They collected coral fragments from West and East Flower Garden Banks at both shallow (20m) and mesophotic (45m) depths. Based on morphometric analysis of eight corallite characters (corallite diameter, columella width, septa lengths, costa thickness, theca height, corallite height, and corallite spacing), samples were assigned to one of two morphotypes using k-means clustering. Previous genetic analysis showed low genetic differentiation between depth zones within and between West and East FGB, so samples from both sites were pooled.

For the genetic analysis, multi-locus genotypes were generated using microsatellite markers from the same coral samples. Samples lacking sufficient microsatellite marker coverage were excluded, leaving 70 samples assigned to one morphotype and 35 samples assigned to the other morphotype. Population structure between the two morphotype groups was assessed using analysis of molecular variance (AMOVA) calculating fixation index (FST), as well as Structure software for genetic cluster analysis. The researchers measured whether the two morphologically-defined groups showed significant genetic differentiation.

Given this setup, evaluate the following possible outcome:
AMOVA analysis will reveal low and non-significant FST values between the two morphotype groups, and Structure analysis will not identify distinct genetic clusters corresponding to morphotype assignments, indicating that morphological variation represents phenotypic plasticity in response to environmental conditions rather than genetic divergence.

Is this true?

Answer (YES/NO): NO